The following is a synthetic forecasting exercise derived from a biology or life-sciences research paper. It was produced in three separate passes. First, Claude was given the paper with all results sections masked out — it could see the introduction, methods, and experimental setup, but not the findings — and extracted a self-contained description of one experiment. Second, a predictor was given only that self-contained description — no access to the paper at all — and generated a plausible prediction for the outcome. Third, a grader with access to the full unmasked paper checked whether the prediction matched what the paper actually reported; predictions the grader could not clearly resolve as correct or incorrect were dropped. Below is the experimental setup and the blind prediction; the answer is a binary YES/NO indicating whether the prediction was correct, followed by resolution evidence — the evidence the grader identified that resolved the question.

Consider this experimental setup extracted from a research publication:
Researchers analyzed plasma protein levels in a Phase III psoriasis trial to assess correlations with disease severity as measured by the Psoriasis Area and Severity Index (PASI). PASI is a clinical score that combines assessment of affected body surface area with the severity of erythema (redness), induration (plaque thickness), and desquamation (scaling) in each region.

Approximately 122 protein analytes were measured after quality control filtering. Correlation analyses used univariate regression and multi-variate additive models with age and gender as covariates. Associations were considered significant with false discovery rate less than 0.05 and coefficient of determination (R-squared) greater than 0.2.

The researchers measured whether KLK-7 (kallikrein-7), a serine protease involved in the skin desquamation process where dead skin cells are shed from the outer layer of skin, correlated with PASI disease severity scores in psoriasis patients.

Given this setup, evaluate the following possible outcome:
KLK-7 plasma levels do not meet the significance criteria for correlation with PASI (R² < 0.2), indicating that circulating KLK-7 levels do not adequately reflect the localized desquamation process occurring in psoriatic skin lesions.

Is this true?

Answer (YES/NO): NO